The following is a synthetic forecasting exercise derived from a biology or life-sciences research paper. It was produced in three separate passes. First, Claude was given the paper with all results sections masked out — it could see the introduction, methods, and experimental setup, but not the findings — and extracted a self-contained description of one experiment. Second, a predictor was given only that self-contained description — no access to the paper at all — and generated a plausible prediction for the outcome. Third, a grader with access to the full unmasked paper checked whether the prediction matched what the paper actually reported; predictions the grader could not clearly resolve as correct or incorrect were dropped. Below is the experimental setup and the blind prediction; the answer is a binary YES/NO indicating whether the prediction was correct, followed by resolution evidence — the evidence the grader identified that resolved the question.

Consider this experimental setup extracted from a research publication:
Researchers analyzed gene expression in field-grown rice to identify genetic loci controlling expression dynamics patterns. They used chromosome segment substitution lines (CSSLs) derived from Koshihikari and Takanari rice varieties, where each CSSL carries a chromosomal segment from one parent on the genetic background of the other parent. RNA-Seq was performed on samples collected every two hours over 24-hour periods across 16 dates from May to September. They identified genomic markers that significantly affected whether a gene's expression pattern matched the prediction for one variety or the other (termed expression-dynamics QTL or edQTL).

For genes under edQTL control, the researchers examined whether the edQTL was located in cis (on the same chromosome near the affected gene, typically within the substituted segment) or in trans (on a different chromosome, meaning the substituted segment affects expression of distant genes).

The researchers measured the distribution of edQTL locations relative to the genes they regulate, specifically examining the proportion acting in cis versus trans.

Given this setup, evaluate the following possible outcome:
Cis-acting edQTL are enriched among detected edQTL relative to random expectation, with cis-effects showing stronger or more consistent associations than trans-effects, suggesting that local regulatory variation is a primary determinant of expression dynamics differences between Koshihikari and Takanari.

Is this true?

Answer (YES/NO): YES